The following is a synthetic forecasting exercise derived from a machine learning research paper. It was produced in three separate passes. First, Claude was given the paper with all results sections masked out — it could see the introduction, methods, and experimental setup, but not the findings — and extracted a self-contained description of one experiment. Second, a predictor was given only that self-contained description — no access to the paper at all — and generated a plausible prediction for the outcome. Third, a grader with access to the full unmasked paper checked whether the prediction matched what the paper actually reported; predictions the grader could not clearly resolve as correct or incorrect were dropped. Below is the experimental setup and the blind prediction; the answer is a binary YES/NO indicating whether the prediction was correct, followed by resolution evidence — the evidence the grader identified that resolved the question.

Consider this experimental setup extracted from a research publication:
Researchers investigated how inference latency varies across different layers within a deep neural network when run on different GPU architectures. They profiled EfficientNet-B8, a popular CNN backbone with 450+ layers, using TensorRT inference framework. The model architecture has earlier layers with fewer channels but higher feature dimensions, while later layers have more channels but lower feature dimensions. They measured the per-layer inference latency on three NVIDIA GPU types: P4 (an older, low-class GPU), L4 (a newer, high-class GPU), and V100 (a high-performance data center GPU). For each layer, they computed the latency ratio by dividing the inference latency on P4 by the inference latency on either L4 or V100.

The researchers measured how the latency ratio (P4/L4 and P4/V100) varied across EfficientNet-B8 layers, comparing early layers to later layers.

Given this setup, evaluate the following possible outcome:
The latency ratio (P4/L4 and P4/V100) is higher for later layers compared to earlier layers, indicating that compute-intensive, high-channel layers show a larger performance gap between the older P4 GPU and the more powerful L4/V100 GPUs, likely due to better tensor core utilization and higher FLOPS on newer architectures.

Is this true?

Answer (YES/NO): NO